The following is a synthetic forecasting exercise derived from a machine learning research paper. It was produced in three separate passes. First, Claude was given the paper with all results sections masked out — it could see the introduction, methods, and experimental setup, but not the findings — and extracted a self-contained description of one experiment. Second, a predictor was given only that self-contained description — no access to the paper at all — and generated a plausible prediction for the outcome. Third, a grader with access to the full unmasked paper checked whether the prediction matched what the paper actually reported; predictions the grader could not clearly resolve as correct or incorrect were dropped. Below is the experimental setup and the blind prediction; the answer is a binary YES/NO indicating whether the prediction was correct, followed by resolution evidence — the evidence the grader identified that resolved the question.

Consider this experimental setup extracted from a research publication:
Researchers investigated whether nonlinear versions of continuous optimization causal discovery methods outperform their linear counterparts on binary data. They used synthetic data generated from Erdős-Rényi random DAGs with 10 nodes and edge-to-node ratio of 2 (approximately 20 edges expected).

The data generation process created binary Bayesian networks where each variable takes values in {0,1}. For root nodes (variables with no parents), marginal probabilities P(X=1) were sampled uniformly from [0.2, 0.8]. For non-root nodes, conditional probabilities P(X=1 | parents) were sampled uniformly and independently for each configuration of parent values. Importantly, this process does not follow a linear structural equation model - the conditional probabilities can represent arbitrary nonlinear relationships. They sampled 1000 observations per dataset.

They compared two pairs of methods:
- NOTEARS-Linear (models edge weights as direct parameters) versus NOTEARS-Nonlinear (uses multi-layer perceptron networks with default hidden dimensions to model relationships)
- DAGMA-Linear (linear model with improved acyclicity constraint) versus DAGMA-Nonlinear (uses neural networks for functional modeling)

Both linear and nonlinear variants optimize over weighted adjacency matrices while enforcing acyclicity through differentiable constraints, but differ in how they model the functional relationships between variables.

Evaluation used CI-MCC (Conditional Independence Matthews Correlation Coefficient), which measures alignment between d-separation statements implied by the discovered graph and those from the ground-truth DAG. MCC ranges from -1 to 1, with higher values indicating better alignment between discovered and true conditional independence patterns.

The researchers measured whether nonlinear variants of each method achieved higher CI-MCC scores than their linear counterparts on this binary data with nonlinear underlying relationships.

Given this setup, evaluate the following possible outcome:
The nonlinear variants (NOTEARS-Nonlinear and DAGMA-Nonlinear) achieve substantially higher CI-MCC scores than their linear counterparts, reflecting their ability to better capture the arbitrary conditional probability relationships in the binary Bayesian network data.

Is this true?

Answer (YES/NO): NO